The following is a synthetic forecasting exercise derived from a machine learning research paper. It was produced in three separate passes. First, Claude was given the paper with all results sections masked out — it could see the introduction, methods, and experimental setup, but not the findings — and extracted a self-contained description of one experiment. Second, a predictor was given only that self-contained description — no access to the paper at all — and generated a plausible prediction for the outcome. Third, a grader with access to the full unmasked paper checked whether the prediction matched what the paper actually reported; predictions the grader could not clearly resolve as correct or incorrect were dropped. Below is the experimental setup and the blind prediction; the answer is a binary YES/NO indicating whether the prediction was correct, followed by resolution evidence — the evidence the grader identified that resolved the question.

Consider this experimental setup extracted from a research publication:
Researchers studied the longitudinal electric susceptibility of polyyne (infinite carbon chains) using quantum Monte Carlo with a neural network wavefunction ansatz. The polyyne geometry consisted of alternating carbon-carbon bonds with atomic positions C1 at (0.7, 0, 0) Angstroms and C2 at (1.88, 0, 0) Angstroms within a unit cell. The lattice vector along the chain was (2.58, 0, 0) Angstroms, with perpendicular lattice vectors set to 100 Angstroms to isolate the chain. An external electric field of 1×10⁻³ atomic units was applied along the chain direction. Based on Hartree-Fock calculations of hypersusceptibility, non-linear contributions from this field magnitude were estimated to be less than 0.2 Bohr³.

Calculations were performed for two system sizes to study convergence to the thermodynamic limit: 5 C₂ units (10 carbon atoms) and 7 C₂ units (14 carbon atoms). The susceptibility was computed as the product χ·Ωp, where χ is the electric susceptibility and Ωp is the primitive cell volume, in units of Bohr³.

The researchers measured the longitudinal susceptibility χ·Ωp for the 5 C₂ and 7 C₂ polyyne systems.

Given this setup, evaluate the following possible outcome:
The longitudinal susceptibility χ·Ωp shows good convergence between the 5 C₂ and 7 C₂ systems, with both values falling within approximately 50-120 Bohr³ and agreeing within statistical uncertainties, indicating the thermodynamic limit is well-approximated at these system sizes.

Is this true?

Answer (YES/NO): NO